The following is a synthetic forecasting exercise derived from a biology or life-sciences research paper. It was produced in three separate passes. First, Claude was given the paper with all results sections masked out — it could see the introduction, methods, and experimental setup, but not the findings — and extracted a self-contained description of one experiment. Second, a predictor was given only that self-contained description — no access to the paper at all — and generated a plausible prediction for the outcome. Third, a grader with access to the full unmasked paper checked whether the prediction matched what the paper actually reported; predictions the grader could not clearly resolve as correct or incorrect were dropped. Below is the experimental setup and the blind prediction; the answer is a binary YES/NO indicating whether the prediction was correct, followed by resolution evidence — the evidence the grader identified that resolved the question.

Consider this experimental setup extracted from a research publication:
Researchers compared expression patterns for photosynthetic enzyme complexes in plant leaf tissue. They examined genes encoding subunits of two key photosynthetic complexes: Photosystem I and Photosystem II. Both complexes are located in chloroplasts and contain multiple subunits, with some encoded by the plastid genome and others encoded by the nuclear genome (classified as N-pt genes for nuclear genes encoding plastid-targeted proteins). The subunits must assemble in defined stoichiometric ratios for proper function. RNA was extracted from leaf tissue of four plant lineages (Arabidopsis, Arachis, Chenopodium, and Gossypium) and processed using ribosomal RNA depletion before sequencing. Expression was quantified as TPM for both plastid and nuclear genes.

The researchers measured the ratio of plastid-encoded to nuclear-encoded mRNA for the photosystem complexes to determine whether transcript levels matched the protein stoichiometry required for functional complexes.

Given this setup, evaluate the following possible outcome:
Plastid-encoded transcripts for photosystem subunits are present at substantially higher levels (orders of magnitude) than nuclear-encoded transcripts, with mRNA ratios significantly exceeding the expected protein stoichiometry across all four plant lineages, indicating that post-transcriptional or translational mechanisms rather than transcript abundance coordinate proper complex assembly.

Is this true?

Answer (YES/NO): YES